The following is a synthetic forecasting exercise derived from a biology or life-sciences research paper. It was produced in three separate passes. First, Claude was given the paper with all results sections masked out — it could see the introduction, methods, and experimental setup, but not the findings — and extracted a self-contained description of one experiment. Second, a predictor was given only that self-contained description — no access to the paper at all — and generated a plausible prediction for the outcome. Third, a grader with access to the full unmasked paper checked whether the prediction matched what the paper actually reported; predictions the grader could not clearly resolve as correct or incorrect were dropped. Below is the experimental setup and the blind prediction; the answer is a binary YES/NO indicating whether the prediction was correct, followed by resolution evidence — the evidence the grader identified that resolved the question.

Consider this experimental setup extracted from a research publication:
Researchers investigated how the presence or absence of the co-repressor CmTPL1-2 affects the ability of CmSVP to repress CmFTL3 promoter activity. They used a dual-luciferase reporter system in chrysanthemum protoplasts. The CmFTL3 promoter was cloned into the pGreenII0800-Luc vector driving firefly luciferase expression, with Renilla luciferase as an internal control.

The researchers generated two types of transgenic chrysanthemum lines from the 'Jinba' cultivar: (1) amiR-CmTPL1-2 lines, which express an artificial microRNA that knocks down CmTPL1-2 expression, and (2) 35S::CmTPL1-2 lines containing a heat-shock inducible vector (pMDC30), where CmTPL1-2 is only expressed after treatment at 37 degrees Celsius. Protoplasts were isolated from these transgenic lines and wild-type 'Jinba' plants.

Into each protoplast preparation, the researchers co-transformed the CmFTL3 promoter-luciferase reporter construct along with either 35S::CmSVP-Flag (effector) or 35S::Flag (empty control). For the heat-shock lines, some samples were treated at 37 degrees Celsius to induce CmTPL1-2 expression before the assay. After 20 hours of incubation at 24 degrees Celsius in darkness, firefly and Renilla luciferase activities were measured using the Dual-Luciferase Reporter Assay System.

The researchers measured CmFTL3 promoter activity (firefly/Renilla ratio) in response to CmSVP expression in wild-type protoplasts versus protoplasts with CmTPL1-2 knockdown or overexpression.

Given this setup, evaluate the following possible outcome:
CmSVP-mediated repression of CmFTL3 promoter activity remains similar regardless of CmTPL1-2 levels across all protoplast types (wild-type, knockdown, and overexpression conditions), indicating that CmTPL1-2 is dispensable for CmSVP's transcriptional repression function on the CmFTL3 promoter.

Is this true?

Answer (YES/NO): NO